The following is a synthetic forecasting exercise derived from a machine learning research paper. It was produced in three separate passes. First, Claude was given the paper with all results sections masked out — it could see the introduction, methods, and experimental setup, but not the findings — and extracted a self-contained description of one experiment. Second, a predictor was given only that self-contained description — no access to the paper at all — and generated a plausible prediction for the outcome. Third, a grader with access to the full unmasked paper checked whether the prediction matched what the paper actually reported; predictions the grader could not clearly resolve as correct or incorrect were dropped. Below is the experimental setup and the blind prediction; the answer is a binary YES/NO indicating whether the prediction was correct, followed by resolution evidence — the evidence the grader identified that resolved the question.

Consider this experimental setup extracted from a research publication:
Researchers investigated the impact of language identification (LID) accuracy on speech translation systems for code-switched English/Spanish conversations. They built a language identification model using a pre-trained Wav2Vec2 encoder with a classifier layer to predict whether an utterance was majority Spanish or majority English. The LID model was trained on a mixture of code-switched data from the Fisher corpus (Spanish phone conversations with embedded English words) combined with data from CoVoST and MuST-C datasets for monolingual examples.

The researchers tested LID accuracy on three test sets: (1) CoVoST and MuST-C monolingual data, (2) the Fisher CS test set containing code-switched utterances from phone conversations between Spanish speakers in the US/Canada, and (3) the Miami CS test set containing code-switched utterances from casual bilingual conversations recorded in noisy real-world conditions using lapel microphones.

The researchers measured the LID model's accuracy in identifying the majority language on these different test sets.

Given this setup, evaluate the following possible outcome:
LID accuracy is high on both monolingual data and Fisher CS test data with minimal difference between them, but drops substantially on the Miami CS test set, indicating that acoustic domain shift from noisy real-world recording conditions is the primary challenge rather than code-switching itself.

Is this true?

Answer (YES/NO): NO